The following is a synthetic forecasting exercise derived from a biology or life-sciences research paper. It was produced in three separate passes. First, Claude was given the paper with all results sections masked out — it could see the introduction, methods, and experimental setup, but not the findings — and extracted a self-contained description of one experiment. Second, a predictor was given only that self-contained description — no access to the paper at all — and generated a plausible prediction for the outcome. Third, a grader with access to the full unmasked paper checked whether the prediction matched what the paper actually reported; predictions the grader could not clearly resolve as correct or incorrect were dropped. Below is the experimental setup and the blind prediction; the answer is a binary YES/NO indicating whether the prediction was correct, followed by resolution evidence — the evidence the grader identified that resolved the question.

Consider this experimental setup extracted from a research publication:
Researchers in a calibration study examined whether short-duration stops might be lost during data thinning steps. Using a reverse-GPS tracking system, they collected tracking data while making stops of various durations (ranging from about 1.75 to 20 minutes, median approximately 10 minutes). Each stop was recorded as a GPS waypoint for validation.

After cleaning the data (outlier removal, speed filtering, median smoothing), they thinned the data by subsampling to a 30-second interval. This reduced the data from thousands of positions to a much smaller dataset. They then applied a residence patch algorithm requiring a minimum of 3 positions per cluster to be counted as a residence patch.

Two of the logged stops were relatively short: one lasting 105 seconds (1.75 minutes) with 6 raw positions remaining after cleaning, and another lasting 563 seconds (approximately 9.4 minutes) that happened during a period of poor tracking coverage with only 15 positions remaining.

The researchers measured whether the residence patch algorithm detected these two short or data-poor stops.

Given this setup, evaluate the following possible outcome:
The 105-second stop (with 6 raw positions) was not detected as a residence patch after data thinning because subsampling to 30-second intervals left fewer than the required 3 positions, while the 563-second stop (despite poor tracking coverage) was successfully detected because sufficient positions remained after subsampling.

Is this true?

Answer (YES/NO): NO